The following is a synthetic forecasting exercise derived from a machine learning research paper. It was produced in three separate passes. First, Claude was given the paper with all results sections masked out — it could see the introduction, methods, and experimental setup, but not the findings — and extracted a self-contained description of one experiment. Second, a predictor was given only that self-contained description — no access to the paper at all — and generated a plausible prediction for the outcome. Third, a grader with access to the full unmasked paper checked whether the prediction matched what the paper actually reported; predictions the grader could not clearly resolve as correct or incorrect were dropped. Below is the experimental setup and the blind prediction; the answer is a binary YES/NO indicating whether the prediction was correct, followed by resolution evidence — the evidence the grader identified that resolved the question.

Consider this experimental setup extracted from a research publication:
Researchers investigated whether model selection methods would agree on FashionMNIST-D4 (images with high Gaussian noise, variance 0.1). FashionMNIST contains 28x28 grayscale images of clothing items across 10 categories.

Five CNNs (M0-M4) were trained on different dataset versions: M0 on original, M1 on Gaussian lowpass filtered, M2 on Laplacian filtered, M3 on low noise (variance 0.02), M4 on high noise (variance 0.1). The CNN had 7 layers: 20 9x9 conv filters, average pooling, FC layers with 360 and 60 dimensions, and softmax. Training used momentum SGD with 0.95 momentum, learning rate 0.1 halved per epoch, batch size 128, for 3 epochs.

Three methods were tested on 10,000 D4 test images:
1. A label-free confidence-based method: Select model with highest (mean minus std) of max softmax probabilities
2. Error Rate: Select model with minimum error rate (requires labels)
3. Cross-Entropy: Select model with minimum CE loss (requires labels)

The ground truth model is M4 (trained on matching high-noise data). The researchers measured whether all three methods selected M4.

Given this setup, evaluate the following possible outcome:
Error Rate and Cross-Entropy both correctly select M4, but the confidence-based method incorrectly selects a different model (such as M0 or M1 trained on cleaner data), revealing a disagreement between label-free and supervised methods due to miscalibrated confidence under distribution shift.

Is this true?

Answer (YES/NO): NO